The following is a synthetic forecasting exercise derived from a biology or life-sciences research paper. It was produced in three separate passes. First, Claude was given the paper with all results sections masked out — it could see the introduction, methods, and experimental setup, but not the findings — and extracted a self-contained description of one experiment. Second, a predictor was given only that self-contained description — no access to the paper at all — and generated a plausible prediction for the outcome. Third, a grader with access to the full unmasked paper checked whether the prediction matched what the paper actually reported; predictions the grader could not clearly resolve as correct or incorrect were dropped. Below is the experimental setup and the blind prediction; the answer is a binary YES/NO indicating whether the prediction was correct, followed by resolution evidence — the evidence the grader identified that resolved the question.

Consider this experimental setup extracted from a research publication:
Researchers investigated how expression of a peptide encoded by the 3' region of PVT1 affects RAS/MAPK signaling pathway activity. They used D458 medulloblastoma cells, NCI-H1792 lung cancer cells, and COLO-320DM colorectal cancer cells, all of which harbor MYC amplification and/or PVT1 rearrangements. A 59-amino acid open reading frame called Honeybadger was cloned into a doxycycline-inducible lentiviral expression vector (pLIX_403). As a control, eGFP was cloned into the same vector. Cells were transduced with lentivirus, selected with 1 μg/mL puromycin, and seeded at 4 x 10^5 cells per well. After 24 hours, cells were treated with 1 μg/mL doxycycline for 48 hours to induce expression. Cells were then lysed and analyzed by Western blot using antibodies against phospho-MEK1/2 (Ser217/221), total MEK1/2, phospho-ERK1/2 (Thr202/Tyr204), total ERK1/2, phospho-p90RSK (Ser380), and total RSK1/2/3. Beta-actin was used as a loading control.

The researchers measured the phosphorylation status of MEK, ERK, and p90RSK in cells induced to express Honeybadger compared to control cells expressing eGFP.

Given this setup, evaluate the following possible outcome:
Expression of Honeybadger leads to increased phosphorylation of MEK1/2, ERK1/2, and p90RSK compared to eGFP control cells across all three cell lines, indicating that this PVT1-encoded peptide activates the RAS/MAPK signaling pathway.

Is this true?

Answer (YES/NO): NO